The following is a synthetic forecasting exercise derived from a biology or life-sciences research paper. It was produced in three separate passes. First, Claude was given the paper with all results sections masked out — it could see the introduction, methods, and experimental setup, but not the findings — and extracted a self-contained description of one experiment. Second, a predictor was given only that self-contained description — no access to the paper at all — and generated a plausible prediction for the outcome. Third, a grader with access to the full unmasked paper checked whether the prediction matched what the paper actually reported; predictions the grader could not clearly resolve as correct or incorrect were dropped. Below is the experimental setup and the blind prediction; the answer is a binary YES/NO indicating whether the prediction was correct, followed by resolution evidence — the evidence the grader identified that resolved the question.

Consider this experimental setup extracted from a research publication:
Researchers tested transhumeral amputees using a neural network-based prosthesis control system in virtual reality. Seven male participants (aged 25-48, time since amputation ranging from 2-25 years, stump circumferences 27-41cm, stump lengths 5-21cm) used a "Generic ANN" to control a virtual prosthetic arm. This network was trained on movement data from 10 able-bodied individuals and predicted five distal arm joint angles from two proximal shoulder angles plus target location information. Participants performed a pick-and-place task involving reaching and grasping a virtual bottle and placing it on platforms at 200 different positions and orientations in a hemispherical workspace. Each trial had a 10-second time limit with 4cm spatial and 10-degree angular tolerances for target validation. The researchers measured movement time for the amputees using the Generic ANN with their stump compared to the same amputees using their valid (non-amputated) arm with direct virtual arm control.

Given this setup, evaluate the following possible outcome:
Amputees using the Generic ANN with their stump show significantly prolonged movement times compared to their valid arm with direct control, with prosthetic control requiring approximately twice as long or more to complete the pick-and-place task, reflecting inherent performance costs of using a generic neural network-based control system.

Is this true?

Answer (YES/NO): NO